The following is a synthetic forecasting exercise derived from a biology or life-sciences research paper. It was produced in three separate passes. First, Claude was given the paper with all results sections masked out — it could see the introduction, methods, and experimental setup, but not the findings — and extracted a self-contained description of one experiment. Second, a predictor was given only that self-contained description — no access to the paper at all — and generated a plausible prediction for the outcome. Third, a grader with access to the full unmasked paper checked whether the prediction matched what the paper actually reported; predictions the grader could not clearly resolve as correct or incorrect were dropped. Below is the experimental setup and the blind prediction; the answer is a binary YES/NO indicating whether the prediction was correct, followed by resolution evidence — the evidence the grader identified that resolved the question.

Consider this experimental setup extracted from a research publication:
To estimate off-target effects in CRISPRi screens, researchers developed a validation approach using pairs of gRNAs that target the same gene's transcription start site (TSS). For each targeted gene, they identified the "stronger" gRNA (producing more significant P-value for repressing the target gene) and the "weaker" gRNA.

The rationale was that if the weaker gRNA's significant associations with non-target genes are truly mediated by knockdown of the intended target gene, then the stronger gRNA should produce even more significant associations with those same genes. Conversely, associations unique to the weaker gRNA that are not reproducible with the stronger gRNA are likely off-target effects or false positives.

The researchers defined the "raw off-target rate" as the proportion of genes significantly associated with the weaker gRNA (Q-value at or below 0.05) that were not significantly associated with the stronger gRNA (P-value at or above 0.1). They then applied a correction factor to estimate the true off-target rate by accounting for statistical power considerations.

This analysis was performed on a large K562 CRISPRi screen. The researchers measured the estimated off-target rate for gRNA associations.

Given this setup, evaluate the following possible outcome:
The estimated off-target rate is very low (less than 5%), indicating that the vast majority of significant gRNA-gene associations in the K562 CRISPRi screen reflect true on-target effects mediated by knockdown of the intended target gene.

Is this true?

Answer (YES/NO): NO